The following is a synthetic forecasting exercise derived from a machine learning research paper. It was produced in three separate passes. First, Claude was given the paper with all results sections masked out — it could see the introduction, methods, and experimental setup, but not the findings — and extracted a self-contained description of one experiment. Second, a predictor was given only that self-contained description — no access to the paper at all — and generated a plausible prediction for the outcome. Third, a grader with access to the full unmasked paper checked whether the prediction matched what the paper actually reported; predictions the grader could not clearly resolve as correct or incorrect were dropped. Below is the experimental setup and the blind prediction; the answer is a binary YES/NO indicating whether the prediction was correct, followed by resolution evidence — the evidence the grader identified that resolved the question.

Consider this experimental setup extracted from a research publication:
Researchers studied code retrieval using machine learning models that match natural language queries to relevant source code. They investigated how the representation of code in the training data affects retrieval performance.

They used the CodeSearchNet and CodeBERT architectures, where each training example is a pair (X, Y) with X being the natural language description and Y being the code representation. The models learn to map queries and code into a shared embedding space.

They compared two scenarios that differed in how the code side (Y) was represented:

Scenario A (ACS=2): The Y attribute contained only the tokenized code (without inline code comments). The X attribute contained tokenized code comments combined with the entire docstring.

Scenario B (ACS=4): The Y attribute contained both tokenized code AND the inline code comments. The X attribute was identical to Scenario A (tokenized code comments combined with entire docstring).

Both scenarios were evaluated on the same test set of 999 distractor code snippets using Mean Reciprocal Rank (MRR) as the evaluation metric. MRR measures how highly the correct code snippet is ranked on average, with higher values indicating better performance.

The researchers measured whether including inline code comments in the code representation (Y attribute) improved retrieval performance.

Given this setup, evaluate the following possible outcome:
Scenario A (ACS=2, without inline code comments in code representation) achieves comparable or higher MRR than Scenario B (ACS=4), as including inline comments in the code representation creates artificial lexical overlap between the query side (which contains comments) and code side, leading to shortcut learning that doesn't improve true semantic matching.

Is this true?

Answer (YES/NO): NO